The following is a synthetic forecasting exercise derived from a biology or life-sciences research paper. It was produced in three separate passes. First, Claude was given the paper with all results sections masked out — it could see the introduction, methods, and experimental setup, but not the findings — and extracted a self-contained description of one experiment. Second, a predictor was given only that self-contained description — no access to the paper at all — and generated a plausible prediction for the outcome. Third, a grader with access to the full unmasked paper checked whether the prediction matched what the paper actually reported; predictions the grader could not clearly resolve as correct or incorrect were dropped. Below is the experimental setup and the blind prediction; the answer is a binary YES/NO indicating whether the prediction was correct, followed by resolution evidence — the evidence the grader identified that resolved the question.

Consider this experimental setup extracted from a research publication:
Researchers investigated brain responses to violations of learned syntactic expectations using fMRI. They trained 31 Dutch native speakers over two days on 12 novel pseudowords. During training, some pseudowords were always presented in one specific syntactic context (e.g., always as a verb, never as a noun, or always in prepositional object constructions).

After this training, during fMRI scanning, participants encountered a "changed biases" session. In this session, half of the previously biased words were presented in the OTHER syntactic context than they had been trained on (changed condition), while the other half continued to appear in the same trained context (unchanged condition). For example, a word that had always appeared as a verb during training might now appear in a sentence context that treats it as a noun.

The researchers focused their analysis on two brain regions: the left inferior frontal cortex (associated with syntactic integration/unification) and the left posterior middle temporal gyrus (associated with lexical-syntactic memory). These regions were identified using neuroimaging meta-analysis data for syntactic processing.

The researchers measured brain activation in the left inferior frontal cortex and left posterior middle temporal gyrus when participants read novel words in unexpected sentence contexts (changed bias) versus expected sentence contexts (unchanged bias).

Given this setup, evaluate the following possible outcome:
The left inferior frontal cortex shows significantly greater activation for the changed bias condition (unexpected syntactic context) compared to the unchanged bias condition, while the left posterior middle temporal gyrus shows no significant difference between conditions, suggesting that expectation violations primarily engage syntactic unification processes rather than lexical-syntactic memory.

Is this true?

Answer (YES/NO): YES